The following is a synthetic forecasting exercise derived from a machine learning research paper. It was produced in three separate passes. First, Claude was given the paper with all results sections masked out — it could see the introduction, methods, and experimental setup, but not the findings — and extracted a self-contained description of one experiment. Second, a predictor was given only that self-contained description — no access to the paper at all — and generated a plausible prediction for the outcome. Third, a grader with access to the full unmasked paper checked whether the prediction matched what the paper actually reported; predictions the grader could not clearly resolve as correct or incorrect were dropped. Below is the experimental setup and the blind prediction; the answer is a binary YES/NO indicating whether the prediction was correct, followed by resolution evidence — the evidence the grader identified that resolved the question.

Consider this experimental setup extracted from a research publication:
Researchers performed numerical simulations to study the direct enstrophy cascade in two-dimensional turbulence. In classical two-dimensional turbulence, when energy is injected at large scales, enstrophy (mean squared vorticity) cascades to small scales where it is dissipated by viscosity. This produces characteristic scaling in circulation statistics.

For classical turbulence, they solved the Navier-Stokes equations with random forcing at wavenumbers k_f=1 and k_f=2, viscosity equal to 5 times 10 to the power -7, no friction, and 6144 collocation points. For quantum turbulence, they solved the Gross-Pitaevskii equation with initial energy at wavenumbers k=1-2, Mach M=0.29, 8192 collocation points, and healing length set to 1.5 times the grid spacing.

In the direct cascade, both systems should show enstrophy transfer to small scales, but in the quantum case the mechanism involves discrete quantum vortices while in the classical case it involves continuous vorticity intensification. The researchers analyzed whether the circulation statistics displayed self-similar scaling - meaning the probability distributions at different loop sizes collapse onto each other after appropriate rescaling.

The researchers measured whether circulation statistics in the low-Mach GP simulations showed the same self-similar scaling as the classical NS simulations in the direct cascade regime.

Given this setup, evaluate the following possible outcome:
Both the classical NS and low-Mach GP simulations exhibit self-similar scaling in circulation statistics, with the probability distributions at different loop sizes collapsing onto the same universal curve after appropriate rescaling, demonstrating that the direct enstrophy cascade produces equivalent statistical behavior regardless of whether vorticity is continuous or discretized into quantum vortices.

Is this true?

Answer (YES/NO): YES